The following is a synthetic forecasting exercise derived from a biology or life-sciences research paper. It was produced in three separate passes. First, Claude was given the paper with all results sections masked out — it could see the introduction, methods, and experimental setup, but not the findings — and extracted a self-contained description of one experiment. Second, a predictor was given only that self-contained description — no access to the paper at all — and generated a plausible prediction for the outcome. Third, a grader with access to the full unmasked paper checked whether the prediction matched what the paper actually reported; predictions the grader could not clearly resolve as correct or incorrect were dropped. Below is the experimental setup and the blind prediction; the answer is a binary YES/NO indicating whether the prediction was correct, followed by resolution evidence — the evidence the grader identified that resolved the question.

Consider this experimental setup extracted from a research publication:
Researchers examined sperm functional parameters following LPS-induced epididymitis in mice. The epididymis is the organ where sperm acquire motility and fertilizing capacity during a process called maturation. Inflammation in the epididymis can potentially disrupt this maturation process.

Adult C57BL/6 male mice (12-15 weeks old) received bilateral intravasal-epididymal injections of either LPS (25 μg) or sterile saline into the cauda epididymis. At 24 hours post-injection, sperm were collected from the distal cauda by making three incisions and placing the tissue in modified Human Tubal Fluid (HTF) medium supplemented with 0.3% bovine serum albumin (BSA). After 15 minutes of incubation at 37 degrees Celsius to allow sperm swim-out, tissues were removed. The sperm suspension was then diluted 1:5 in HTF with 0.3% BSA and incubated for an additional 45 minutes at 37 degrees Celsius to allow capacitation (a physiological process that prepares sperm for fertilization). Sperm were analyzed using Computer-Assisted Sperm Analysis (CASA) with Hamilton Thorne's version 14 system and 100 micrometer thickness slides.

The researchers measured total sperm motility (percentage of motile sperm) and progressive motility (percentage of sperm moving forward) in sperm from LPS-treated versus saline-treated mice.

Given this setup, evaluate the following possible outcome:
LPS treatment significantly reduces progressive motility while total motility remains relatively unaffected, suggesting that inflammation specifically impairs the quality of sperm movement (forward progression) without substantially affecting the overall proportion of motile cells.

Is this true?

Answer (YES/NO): NO